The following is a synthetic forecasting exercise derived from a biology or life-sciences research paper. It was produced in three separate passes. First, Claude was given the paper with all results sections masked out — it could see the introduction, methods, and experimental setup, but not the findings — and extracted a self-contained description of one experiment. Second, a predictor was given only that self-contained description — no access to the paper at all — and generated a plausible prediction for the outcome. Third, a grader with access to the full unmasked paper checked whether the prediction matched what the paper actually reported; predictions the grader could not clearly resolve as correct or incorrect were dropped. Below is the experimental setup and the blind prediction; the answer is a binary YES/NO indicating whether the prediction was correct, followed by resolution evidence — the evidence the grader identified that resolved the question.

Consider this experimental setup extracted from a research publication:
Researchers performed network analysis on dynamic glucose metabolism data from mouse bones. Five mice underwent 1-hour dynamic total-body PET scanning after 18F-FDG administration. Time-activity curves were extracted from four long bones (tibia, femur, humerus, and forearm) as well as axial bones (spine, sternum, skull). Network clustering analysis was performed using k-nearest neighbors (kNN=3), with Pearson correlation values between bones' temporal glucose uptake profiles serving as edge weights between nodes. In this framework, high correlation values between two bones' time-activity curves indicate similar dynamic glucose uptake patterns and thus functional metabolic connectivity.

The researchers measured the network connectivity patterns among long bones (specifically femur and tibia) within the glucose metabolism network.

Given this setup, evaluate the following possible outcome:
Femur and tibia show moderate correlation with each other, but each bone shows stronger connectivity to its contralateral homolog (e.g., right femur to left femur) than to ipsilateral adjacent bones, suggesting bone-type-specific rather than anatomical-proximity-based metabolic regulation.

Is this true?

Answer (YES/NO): NO